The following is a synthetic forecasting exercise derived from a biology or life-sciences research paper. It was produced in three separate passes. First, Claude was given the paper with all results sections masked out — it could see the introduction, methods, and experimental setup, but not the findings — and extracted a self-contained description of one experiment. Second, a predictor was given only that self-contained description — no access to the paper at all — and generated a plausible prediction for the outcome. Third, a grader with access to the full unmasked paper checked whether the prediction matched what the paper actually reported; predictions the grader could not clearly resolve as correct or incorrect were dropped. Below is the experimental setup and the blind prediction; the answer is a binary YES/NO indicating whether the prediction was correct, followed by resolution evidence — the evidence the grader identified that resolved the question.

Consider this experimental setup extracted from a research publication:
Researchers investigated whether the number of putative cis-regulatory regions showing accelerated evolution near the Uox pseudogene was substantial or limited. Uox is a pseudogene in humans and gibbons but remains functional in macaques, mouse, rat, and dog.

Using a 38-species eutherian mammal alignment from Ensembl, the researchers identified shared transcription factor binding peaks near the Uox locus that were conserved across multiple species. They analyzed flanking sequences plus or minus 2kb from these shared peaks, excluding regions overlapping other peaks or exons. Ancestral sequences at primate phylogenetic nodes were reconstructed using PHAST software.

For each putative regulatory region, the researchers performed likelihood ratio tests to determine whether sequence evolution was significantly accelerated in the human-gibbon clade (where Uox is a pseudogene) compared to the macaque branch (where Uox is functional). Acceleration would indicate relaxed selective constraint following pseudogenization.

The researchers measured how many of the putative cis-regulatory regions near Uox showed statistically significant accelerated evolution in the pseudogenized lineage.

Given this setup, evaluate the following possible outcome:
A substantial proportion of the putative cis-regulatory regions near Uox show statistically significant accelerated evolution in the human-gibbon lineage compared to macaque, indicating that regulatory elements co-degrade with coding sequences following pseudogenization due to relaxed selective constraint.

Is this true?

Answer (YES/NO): NO